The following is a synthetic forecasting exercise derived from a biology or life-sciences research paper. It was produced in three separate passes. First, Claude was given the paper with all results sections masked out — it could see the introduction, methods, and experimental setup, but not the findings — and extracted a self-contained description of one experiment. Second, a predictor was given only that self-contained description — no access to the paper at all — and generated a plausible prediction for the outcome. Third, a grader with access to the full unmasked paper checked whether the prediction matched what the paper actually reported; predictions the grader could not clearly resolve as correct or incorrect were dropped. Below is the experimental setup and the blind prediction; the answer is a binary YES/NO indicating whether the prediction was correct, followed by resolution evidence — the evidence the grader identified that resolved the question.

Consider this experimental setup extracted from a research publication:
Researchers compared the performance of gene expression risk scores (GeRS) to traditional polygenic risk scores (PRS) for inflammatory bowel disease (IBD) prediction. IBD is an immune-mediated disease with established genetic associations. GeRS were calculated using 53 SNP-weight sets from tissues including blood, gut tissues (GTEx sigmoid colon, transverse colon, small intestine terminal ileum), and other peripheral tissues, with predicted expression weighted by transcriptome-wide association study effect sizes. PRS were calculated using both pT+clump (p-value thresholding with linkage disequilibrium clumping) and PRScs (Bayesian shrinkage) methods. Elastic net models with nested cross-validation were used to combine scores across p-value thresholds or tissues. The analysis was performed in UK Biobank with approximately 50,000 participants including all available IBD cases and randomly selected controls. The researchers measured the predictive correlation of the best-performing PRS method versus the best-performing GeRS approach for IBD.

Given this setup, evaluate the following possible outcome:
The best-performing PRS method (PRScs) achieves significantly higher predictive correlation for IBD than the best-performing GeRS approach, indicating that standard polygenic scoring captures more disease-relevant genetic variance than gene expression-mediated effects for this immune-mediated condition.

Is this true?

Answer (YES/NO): YES